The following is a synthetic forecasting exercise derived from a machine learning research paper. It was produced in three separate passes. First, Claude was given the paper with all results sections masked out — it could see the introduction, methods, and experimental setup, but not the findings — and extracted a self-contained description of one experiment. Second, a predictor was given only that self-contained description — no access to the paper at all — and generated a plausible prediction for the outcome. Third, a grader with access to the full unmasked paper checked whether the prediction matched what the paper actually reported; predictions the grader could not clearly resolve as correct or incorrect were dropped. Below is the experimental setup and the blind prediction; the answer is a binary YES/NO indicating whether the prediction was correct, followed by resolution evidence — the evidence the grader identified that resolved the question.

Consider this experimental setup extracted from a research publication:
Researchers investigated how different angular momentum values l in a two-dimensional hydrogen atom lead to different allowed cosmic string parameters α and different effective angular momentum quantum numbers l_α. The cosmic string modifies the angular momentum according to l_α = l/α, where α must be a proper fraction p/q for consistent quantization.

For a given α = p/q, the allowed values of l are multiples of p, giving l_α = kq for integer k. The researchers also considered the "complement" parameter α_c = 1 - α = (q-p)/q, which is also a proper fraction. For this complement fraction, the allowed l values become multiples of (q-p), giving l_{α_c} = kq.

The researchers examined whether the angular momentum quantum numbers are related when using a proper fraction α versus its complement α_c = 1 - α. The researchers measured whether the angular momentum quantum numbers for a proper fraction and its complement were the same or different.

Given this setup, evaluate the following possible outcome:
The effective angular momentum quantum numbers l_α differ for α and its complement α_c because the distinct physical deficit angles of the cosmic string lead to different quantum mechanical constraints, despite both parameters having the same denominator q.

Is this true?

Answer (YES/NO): NO